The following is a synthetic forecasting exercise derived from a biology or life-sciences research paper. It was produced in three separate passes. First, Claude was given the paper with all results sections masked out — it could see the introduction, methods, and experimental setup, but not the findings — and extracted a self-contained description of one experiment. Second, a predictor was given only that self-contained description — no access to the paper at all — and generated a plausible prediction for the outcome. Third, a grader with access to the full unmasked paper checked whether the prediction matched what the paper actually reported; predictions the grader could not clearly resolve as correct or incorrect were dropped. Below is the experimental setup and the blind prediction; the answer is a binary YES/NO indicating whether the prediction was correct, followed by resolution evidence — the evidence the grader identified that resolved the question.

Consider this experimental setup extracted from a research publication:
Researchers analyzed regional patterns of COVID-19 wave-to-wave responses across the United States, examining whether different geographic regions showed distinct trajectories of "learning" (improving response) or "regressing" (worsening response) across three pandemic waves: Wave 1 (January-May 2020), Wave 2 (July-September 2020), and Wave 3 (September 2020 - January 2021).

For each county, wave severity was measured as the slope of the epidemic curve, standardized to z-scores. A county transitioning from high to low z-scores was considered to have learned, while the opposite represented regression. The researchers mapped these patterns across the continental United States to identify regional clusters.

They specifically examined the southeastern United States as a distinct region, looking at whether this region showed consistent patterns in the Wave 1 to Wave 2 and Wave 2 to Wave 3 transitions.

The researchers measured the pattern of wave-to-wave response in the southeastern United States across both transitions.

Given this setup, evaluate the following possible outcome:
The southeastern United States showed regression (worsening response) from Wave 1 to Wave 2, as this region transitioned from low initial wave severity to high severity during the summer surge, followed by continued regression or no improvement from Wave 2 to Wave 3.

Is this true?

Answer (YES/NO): NO